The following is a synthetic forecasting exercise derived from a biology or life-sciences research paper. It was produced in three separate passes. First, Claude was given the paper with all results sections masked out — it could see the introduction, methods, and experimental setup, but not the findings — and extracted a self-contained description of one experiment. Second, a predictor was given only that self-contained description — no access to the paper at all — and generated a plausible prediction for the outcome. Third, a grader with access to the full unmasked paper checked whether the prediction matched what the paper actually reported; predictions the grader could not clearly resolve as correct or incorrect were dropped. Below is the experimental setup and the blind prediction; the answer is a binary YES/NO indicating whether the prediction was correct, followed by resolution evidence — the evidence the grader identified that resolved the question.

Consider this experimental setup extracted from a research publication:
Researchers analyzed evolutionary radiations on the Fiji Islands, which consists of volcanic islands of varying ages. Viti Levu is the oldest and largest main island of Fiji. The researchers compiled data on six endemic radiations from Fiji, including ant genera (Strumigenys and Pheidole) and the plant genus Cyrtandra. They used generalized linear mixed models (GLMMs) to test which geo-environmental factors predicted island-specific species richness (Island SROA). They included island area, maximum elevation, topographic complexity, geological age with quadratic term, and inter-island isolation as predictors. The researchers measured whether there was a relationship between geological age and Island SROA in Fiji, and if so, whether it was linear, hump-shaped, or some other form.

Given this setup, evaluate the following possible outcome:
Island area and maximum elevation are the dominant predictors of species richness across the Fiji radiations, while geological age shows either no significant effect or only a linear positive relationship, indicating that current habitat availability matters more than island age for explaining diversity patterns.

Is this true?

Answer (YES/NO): NO